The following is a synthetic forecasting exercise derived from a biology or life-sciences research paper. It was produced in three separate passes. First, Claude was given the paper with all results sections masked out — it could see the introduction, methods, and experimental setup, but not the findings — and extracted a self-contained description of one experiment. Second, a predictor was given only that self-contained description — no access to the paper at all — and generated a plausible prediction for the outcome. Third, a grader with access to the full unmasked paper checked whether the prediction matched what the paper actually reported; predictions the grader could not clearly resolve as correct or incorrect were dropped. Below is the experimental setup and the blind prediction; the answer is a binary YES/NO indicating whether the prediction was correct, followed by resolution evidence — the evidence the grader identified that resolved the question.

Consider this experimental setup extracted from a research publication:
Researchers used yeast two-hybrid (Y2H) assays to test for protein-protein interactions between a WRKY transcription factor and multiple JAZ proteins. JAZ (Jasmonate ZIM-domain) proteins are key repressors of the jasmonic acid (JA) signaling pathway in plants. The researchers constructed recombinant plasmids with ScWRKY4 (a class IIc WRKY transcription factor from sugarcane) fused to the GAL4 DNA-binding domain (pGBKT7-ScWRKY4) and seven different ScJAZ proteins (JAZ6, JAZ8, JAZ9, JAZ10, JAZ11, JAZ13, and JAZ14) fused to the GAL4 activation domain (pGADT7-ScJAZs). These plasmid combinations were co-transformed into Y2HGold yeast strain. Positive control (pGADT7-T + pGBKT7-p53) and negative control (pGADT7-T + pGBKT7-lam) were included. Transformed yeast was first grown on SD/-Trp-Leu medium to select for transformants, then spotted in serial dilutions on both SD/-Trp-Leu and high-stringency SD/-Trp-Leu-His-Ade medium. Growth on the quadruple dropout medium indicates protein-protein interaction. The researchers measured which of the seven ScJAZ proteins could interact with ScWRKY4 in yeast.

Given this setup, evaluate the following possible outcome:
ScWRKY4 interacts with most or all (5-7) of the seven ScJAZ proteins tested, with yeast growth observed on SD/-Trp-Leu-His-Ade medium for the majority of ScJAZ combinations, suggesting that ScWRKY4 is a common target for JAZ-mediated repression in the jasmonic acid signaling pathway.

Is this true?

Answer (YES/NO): NO